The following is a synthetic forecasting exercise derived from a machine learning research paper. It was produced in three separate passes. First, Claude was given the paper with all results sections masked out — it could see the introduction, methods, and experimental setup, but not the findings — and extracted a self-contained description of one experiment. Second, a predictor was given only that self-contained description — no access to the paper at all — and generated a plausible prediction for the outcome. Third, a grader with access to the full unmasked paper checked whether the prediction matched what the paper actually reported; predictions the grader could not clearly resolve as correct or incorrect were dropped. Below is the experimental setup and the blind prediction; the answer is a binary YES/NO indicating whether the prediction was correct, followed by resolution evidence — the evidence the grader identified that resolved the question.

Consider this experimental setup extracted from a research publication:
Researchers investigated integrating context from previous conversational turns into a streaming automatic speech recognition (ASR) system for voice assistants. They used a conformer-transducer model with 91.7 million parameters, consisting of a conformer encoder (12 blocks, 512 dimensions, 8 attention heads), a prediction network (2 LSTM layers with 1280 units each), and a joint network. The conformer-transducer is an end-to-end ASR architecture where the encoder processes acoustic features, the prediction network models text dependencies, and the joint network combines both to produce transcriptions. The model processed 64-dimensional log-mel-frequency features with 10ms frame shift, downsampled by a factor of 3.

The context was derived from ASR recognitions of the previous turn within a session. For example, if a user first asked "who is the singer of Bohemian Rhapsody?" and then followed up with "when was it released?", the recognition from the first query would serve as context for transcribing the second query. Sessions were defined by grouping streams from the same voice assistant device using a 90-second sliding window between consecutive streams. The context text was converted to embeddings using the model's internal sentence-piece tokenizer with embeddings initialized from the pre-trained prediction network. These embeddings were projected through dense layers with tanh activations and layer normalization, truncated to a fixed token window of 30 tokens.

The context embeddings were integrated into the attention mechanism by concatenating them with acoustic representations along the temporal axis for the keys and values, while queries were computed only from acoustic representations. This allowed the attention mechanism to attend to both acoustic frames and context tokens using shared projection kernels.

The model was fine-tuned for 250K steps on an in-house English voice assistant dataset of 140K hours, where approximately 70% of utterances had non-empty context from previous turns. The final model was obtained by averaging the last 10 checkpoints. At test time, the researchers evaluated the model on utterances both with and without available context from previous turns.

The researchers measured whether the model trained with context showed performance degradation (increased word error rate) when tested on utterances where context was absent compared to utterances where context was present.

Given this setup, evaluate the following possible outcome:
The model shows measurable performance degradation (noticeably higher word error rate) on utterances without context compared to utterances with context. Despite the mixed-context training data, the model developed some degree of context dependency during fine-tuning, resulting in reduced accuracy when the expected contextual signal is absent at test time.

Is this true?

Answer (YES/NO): NO